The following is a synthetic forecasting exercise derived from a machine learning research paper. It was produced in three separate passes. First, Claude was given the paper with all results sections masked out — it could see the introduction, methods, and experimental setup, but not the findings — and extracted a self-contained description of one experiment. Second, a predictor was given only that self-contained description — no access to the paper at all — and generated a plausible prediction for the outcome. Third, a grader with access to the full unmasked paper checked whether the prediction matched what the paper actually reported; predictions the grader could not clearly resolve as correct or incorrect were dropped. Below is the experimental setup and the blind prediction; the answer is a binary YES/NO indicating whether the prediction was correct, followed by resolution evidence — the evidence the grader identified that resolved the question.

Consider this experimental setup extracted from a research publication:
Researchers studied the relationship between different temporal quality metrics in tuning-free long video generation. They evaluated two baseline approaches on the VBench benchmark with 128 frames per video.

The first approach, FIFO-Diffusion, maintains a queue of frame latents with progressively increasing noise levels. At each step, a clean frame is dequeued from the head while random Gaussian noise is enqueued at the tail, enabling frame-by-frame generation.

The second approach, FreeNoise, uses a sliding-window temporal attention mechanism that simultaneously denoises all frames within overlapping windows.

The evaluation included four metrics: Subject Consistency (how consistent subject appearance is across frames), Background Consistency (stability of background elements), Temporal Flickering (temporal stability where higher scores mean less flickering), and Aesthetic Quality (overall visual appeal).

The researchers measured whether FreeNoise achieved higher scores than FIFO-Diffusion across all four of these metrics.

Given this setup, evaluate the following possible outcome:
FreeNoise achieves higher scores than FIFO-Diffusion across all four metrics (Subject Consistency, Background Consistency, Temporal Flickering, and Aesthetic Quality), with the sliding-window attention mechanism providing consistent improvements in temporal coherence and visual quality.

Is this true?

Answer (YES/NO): YES